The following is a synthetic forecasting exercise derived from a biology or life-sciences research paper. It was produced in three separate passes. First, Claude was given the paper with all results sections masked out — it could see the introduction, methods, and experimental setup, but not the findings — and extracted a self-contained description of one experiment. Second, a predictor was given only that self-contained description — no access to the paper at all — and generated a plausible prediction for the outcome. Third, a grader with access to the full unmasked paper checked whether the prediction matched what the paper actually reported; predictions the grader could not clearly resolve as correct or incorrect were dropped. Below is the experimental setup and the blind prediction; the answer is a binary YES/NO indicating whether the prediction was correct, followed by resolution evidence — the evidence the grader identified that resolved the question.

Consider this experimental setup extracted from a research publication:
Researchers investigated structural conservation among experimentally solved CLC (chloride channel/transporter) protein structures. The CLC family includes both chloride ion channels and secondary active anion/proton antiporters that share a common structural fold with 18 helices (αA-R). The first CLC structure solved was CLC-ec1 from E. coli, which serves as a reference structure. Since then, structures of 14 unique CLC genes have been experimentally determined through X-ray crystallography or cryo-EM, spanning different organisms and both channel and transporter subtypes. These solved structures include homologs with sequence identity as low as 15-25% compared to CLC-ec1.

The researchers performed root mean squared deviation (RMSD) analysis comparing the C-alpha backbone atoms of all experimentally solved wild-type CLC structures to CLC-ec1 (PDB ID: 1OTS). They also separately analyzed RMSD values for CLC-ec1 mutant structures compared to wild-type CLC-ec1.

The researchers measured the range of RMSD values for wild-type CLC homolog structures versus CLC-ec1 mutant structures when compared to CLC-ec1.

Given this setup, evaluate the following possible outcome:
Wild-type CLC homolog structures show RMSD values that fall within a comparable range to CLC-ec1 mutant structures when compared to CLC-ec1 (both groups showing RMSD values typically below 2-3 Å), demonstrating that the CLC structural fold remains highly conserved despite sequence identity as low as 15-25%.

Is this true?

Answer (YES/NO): NO